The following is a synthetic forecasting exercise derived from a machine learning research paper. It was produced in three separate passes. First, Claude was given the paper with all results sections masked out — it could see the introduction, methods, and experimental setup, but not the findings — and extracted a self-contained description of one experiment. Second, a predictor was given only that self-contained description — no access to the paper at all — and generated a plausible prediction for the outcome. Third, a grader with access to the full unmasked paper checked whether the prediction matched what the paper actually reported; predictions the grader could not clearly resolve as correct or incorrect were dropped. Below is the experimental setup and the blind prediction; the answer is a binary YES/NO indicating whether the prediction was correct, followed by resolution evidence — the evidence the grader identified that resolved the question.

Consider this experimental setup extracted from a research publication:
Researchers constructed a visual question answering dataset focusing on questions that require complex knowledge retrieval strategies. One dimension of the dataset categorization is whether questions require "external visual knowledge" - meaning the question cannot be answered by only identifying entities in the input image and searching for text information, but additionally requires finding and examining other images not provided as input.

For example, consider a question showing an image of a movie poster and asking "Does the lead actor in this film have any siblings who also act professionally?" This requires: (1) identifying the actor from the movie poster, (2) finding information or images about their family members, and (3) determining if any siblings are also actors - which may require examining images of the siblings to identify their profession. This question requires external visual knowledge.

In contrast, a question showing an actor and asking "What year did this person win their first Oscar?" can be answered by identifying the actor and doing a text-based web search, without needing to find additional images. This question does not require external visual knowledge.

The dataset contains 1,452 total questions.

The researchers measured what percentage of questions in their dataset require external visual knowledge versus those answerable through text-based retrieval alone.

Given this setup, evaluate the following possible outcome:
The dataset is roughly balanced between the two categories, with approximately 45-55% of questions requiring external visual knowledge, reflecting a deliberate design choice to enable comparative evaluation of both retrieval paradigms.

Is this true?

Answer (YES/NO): NO